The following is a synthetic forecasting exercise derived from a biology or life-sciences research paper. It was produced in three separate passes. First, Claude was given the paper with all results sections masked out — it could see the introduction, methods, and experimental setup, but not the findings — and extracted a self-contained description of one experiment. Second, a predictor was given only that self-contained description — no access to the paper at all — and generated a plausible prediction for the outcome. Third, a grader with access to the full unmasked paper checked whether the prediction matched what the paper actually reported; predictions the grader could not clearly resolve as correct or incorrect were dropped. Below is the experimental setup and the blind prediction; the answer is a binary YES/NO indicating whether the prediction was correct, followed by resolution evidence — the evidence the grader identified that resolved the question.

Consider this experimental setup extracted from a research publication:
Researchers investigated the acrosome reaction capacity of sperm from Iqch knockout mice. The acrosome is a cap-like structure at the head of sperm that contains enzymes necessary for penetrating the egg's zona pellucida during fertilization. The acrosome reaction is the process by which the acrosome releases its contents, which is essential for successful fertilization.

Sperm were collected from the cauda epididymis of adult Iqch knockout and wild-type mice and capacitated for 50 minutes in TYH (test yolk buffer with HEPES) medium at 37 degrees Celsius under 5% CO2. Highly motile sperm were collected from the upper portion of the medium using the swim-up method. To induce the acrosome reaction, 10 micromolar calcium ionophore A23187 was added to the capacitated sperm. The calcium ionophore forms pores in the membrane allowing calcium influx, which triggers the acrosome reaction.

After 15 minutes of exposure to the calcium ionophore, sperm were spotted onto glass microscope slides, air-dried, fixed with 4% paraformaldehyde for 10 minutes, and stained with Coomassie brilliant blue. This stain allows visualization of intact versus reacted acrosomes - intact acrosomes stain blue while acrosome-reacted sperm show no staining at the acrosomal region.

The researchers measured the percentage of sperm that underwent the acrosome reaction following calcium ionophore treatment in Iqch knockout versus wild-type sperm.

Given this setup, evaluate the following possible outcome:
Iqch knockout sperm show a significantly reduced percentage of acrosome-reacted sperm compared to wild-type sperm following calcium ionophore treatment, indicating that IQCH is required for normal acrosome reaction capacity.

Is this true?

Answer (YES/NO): YES